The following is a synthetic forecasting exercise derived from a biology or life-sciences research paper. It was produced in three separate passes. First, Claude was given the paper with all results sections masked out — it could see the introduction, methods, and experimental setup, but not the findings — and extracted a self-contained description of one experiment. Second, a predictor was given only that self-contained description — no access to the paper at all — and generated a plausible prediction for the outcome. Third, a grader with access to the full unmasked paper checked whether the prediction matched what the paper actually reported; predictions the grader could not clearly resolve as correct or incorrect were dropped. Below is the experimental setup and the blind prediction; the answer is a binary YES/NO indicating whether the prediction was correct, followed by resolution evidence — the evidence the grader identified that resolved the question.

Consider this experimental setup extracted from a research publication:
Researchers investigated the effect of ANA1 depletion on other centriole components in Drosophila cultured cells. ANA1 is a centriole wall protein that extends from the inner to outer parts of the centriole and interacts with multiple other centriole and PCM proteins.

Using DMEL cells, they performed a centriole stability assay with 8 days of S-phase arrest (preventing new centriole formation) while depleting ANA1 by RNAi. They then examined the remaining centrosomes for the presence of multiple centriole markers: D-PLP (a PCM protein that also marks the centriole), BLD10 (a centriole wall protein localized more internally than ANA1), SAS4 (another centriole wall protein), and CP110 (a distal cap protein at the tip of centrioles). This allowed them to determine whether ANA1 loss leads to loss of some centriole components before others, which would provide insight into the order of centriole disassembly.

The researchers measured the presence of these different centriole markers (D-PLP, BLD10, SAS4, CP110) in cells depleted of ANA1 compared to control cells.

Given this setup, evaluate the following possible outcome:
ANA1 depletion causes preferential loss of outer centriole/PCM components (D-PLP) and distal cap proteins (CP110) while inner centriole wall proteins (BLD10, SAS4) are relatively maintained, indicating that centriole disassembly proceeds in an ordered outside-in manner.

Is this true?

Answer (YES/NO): NO